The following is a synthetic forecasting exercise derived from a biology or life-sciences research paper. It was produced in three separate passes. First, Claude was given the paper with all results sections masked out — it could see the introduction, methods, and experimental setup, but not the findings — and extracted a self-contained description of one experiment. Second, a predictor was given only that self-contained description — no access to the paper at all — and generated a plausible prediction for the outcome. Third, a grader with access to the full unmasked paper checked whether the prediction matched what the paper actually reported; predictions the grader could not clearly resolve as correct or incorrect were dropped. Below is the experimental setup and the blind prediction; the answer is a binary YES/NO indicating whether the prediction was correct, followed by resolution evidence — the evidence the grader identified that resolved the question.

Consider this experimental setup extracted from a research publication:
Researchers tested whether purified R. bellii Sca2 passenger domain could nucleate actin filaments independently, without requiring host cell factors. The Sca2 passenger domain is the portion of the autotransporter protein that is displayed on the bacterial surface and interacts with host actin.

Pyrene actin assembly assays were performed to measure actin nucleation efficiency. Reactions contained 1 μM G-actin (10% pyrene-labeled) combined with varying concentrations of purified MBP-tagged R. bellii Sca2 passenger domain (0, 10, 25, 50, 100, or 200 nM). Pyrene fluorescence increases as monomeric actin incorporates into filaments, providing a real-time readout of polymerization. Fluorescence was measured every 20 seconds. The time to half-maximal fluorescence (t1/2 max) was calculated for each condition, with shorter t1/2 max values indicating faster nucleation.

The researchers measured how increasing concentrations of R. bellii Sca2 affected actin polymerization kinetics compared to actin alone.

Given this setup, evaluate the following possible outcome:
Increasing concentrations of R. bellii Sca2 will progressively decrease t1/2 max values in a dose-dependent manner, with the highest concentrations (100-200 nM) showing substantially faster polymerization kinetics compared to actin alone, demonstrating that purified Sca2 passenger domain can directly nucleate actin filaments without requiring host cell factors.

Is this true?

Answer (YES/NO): YES